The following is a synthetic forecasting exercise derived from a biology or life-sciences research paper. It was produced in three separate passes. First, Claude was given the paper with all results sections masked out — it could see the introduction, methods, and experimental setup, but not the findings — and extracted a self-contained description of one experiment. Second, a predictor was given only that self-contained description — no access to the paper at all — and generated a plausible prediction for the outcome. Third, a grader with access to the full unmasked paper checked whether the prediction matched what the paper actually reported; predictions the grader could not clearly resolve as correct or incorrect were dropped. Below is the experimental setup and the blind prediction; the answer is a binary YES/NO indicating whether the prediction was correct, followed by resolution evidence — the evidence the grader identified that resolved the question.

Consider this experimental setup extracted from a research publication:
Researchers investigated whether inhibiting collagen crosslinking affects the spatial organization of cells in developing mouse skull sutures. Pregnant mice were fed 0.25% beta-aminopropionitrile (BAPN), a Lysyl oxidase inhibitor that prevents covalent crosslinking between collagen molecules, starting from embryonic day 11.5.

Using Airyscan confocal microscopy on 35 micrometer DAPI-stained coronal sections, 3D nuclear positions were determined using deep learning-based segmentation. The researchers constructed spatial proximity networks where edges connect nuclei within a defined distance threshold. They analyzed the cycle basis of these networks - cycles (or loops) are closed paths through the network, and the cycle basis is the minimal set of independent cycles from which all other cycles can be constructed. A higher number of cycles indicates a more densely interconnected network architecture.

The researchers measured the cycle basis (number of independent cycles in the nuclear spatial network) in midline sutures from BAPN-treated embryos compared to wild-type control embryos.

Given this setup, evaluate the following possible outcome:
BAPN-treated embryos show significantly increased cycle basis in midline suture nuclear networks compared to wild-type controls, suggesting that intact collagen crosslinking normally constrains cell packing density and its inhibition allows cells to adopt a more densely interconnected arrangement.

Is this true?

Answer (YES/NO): NO